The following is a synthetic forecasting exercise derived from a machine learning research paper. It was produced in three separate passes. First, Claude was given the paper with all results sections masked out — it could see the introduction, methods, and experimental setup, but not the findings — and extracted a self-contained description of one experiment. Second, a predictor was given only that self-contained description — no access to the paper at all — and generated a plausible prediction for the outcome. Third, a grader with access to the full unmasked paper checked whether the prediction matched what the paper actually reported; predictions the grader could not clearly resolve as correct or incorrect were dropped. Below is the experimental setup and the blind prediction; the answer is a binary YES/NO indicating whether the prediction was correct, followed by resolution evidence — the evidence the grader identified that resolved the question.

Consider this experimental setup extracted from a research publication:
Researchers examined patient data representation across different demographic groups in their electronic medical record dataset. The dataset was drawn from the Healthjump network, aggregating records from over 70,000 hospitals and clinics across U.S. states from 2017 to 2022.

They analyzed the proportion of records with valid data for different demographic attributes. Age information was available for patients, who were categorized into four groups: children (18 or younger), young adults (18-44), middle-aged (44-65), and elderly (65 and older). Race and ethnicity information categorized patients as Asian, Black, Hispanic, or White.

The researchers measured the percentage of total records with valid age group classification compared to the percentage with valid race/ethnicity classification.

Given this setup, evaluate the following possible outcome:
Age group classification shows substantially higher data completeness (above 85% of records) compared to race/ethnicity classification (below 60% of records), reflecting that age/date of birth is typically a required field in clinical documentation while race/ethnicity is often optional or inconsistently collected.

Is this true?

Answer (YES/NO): YES